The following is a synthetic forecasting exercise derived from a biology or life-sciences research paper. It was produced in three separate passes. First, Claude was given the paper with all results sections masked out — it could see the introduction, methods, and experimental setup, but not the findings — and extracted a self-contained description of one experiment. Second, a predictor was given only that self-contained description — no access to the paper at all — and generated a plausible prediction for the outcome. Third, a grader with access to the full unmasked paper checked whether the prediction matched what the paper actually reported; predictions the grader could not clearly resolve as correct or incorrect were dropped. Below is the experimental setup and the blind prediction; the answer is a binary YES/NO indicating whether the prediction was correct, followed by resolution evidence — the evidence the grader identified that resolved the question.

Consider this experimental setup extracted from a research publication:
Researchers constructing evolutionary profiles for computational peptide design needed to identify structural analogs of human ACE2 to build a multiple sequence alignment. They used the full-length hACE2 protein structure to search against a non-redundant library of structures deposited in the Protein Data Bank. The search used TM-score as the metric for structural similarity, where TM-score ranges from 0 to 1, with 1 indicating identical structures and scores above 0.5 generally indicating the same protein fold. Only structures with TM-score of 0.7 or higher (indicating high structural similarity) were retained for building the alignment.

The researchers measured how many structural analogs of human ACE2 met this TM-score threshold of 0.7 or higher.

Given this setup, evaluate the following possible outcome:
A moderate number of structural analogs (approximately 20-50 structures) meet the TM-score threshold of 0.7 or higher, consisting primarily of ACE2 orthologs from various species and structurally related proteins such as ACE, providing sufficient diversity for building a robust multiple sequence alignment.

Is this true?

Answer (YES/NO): NO